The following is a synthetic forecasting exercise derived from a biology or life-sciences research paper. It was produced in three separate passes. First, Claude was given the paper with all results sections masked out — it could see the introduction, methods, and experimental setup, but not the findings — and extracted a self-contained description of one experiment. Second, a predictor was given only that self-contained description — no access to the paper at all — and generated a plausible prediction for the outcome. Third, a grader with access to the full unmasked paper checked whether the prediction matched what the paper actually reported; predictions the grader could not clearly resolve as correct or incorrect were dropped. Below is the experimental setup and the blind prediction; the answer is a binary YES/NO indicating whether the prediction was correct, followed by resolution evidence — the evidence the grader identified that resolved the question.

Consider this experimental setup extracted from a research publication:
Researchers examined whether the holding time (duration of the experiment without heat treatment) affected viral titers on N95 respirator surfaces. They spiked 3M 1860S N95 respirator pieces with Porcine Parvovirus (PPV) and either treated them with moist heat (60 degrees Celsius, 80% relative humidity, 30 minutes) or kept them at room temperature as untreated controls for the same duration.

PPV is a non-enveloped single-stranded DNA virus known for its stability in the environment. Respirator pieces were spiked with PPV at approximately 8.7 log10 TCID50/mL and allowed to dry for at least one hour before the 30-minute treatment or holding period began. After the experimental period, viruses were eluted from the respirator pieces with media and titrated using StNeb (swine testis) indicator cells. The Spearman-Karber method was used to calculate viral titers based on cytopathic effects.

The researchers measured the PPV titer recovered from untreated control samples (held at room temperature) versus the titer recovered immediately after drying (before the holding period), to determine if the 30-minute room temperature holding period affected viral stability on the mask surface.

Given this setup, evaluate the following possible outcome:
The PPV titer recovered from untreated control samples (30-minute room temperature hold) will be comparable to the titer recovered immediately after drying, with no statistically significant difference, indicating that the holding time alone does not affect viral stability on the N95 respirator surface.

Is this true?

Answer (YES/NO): YES